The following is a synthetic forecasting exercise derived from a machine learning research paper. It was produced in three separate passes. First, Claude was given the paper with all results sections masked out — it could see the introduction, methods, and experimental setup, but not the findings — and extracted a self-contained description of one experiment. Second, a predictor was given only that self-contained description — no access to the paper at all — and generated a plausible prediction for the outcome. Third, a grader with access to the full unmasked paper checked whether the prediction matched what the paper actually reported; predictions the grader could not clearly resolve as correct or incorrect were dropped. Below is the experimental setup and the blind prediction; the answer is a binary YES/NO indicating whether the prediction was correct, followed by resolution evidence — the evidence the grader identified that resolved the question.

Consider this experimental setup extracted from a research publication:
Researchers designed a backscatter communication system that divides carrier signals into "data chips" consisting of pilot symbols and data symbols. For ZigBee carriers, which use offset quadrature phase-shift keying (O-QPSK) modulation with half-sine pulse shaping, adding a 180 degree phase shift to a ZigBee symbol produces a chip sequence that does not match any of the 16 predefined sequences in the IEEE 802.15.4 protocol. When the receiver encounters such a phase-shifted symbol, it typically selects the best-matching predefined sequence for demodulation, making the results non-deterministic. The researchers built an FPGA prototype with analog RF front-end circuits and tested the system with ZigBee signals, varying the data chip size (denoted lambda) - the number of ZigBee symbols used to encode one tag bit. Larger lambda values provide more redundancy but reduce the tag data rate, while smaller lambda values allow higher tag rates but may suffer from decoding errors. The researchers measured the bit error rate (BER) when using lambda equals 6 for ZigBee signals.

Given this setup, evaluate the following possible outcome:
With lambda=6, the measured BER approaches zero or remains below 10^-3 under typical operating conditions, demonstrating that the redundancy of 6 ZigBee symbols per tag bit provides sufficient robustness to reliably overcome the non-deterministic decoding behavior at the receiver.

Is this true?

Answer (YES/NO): NO